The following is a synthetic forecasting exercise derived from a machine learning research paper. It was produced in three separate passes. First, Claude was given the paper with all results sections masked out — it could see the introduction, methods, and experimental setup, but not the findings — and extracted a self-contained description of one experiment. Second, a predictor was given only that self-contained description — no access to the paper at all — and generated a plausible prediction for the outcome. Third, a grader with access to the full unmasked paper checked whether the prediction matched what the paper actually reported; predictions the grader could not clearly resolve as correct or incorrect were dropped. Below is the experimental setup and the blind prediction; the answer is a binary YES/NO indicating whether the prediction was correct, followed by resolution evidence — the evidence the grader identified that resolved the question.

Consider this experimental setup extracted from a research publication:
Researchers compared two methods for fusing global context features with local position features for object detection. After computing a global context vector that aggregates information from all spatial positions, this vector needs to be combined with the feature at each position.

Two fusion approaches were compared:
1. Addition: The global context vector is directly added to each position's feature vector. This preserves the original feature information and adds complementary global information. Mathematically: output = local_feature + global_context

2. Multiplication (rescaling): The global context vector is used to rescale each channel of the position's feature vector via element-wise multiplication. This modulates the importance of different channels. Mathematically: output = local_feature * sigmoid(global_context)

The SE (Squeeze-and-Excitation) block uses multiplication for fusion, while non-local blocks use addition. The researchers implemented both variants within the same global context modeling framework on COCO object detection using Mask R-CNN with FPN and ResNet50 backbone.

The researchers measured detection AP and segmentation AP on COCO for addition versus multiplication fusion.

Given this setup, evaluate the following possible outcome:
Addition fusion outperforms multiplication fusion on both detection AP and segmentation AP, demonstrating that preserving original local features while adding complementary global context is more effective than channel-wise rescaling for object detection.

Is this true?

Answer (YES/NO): YES